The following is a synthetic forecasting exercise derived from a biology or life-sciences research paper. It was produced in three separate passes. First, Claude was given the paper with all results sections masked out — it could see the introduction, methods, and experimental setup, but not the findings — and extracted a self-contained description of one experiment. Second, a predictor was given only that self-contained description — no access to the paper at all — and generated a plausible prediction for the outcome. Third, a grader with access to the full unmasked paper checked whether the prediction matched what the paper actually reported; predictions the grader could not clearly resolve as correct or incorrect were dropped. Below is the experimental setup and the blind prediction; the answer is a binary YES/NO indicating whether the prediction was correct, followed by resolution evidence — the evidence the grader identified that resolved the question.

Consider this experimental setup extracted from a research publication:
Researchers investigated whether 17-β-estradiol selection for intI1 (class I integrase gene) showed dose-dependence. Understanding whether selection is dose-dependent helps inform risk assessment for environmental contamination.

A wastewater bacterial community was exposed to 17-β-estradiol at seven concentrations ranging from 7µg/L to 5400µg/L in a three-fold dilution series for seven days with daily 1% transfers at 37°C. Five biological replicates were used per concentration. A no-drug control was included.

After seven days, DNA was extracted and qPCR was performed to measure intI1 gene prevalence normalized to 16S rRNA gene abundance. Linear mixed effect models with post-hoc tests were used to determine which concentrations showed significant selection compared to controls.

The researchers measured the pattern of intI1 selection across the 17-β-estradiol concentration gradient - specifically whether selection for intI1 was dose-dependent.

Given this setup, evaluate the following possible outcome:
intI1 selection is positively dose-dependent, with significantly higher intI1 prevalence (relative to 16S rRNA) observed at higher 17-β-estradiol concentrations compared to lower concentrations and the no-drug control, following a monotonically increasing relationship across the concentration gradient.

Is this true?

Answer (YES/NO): NO